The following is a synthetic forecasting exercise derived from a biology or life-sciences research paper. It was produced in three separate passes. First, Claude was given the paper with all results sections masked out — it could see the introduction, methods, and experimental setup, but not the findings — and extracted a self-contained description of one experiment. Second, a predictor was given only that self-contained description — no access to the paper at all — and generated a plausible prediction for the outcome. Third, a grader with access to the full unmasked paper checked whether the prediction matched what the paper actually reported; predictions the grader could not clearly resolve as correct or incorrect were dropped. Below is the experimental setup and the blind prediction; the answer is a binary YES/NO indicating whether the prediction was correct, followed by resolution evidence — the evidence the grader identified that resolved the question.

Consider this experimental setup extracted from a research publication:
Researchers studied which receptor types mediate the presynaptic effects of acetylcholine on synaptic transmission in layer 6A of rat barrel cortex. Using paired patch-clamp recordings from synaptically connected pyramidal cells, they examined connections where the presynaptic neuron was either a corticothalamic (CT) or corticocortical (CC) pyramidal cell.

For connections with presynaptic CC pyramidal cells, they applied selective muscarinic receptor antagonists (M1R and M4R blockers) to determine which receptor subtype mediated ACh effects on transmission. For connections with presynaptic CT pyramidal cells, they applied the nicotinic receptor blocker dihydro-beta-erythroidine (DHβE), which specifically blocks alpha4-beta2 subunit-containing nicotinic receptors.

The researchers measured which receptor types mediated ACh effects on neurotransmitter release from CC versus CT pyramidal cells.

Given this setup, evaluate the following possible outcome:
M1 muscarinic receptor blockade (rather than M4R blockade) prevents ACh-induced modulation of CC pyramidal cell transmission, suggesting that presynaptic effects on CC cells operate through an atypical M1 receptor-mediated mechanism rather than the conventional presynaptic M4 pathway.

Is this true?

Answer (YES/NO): NO